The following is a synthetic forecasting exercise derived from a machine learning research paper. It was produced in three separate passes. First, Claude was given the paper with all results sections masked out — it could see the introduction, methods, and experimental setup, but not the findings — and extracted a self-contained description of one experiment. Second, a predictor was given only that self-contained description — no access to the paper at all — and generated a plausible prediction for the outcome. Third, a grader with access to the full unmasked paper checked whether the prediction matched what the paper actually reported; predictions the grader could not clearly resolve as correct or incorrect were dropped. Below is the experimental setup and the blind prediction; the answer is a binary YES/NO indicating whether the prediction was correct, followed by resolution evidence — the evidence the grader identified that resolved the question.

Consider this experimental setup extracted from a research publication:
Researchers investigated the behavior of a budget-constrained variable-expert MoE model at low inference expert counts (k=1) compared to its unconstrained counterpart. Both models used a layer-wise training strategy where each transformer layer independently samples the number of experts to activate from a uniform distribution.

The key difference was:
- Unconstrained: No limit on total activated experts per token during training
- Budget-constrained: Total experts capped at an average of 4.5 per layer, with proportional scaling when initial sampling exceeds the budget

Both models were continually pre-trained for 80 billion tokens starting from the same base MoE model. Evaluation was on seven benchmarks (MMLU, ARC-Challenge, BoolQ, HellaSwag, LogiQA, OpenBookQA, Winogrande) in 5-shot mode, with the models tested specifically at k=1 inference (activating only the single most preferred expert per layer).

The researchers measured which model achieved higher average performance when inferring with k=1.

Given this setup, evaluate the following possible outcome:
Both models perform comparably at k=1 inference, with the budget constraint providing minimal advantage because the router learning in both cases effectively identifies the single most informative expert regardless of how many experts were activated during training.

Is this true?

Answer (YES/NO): YES